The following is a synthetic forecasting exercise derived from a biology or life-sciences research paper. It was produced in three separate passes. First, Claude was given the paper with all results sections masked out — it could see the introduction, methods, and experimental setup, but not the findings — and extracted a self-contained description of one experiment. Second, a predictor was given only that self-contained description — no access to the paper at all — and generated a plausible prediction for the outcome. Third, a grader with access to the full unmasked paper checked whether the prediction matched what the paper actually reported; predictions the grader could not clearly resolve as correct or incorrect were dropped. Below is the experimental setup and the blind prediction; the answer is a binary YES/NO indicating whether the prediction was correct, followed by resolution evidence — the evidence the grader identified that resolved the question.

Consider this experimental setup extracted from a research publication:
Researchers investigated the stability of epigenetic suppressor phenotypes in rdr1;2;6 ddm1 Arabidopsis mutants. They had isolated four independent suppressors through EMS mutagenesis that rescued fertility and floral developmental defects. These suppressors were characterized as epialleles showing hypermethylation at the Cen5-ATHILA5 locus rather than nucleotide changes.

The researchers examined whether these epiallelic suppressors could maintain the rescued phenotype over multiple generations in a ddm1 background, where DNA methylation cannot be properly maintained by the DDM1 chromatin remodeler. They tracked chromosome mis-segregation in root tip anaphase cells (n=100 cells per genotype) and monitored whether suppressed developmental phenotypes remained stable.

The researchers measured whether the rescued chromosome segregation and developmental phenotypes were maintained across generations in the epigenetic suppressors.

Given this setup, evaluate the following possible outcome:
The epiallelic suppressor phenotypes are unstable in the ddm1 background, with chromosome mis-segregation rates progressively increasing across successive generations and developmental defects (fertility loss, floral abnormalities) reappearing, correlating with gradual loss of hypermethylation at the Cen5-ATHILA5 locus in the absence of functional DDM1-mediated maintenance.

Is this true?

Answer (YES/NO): YES